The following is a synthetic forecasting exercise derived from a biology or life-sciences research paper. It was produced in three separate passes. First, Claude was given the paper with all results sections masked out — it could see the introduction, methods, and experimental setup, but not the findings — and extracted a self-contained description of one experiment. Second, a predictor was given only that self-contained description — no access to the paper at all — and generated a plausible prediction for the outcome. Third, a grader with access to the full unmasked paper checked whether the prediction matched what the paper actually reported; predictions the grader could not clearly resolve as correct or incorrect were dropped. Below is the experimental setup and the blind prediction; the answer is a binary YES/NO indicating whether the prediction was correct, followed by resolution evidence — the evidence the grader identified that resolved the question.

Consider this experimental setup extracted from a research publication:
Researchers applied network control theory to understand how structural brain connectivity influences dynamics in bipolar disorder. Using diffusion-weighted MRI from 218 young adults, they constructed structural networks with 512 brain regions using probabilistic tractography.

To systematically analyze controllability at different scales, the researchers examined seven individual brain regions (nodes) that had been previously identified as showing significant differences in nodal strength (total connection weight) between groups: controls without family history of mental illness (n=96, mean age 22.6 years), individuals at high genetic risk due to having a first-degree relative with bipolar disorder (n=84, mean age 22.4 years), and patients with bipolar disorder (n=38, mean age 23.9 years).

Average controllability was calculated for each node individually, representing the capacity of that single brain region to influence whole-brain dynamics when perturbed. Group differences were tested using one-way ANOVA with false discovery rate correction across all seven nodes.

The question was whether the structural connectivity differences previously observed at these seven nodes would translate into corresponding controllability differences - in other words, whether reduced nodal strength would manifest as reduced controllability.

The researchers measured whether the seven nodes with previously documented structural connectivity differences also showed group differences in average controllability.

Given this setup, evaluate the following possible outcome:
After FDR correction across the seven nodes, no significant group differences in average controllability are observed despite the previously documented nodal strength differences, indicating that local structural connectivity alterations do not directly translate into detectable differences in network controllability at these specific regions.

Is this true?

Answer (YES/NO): NO